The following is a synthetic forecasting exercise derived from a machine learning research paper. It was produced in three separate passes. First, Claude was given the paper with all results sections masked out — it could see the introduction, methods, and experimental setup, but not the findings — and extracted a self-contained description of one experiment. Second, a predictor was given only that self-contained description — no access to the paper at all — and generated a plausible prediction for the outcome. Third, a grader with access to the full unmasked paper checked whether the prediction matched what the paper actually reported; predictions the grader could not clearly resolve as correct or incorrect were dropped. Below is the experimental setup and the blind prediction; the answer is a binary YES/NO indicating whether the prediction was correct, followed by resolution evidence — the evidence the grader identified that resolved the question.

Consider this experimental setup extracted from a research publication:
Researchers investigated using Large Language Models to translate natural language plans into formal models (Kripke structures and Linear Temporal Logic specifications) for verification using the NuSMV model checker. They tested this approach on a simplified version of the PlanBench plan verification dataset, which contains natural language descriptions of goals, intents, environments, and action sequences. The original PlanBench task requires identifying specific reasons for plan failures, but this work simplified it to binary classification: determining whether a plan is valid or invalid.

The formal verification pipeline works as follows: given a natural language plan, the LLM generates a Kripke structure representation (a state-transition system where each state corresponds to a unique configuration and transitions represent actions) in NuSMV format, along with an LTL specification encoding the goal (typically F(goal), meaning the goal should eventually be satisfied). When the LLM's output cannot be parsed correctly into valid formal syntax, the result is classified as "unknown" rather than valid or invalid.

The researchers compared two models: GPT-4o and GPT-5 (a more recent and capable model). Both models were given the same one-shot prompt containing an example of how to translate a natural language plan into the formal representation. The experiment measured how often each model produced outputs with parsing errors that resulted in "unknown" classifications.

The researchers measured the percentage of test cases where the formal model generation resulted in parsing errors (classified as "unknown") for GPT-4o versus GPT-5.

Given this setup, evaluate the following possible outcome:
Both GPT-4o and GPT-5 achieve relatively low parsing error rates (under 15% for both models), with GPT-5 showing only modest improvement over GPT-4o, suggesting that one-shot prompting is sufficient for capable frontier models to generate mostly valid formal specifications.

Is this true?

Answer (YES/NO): NO